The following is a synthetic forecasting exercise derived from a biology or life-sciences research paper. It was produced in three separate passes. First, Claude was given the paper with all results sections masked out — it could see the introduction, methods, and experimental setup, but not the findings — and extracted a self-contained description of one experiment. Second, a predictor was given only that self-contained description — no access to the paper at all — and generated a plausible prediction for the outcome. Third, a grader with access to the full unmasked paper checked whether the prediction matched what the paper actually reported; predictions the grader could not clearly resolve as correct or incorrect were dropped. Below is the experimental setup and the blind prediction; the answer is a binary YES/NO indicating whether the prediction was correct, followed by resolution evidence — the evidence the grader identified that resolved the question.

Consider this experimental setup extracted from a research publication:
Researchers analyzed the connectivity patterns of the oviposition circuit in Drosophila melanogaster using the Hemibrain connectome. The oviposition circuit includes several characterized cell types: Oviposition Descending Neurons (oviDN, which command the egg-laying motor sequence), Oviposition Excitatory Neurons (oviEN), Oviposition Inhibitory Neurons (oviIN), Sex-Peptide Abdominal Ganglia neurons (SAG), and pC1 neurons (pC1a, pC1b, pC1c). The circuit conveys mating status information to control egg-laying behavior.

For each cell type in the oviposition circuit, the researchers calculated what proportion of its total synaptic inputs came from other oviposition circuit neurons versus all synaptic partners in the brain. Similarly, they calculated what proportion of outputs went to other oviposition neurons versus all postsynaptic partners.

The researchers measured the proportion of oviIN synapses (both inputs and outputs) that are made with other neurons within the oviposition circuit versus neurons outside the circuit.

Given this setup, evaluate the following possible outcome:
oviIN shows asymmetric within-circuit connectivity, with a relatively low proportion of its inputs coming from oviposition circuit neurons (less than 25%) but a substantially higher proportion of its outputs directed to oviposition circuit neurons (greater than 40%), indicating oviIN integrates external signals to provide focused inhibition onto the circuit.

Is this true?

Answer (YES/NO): NO